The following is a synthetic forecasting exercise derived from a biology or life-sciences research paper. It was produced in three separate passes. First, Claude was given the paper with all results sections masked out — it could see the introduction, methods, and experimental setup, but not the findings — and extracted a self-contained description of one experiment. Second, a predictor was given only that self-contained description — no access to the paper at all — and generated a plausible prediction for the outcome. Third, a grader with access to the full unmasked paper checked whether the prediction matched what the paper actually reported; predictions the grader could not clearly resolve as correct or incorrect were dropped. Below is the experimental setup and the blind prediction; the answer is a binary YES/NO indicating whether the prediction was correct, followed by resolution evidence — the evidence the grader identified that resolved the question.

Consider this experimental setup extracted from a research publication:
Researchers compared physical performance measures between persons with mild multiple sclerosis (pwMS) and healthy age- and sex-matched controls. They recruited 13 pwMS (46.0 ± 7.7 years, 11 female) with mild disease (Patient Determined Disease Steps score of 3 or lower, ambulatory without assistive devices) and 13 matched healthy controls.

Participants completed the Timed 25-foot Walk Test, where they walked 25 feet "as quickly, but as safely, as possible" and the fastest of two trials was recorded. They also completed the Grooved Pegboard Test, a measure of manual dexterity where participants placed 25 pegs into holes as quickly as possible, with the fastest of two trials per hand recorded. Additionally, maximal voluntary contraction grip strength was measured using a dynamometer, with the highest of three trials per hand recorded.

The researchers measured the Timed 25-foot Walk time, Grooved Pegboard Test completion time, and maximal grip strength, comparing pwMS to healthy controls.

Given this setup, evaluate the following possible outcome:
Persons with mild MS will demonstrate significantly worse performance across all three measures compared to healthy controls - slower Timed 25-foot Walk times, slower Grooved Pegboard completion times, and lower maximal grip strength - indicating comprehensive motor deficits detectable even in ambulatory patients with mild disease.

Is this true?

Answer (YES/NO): NO